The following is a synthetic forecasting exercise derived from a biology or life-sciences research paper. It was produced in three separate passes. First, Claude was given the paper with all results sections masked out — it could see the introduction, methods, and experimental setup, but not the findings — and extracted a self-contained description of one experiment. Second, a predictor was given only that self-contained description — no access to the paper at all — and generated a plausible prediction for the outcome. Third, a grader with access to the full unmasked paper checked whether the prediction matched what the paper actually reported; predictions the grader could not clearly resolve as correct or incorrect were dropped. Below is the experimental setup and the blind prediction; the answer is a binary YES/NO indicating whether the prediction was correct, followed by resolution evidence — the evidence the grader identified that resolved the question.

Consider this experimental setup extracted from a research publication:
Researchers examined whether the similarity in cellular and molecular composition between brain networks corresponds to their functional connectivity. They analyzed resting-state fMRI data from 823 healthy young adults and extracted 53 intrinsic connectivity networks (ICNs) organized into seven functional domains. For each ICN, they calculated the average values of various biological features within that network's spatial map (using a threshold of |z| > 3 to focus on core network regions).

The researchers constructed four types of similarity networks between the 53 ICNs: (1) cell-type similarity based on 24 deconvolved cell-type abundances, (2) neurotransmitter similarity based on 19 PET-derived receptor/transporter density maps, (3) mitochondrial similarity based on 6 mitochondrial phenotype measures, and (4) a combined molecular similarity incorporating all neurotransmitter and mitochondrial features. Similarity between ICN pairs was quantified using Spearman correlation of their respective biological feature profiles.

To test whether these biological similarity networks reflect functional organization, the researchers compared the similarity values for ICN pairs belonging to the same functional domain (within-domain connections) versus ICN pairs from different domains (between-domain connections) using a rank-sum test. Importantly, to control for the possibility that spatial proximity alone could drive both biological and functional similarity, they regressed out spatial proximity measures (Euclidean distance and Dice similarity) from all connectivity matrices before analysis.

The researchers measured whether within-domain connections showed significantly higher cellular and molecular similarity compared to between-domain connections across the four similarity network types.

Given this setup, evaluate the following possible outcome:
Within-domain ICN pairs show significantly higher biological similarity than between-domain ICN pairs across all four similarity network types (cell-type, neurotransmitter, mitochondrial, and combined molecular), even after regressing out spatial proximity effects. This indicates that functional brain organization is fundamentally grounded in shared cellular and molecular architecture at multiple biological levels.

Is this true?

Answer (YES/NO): YES